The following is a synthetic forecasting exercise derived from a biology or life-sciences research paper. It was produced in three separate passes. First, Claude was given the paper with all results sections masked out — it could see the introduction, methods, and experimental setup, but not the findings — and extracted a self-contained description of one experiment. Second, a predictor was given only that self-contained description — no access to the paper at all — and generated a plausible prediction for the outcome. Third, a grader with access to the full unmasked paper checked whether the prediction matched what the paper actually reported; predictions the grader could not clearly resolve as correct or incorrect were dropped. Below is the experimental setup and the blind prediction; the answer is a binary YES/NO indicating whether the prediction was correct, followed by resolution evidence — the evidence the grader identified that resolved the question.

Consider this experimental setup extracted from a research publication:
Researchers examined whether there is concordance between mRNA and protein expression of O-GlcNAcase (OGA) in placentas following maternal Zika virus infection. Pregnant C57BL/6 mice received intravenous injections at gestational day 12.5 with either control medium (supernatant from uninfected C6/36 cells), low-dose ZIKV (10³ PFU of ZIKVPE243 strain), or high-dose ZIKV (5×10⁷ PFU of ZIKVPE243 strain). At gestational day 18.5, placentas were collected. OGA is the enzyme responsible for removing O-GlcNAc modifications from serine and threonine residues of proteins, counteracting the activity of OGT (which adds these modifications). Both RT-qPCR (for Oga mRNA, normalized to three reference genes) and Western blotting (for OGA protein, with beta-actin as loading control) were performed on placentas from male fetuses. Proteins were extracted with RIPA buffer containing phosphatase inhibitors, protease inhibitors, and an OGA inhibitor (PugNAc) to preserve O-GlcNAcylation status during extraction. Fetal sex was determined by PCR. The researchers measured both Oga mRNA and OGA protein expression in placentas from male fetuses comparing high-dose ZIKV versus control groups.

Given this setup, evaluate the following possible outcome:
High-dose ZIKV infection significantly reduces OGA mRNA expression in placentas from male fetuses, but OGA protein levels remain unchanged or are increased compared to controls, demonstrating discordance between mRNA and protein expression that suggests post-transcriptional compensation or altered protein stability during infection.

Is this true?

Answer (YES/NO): NO